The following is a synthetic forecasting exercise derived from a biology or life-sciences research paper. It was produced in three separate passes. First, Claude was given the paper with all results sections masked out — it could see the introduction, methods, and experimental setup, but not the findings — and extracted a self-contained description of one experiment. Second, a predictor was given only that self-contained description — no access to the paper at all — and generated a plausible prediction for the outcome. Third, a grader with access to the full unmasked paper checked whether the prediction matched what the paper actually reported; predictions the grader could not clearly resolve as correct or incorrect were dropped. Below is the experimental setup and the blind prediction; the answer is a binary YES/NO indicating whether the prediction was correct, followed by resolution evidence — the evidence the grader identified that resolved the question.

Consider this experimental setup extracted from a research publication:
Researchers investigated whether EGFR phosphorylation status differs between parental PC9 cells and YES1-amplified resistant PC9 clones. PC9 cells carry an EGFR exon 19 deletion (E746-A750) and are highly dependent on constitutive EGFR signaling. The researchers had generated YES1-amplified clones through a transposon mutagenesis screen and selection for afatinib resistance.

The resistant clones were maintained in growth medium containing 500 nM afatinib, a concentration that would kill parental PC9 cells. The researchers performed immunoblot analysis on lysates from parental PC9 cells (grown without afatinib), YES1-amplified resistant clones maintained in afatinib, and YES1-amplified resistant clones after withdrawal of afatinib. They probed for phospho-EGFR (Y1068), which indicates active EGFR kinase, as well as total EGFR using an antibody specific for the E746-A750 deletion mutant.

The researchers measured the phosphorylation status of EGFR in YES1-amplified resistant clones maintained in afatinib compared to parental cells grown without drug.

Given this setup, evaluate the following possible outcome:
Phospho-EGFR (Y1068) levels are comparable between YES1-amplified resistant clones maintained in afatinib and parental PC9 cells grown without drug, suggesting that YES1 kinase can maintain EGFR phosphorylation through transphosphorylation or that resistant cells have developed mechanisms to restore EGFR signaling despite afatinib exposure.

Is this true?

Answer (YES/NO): NO